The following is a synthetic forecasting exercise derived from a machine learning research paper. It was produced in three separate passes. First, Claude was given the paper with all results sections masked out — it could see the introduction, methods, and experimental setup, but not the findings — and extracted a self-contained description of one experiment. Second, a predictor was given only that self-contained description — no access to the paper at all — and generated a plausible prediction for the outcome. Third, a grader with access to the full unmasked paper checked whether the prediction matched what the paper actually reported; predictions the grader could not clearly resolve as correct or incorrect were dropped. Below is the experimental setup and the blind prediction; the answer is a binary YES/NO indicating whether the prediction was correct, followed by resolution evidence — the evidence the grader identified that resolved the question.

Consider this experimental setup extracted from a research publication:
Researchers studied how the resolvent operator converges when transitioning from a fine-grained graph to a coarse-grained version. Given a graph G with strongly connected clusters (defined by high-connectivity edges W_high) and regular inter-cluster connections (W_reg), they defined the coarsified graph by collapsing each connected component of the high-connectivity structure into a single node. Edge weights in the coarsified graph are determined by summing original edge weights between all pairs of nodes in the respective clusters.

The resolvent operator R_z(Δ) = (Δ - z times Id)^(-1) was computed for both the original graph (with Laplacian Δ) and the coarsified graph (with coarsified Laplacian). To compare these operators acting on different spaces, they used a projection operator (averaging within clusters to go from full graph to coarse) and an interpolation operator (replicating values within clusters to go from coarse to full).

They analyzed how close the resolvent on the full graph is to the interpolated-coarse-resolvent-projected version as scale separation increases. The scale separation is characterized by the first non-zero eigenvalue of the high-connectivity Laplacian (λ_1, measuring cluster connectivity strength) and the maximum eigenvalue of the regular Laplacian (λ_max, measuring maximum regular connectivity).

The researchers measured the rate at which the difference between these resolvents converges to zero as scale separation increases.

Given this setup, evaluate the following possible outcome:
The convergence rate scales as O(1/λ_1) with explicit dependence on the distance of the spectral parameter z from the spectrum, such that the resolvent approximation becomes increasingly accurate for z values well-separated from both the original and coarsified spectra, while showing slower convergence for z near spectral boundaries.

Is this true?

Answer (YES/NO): NO